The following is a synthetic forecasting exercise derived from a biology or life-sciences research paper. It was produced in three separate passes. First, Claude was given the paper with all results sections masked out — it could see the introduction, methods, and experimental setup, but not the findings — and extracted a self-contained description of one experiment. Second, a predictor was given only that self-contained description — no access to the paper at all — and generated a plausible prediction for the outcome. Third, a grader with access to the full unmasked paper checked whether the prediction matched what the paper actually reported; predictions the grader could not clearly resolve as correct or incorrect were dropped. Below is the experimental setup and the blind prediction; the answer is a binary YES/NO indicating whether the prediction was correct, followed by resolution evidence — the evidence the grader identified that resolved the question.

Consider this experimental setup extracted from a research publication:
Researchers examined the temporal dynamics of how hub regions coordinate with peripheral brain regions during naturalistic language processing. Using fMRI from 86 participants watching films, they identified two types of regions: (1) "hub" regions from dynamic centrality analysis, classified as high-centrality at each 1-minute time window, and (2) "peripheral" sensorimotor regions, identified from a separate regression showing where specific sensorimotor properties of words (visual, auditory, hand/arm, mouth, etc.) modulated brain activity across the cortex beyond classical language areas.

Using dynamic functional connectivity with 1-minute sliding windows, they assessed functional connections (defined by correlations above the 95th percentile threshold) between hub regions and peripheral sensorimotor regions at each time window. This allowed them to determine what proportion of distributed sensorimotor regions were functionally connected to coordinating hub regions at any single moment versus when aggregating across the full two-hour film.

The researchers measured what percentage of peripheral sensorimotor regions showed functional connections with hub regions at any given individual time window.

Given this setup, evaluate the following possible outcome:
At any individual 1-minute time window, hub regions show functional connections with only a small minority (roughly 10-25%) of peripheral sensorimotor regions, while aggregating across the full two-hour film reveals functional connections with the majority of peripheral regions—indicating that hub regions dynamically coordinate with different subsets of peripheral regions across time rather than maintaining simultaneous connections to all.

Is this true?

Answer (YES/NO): NO